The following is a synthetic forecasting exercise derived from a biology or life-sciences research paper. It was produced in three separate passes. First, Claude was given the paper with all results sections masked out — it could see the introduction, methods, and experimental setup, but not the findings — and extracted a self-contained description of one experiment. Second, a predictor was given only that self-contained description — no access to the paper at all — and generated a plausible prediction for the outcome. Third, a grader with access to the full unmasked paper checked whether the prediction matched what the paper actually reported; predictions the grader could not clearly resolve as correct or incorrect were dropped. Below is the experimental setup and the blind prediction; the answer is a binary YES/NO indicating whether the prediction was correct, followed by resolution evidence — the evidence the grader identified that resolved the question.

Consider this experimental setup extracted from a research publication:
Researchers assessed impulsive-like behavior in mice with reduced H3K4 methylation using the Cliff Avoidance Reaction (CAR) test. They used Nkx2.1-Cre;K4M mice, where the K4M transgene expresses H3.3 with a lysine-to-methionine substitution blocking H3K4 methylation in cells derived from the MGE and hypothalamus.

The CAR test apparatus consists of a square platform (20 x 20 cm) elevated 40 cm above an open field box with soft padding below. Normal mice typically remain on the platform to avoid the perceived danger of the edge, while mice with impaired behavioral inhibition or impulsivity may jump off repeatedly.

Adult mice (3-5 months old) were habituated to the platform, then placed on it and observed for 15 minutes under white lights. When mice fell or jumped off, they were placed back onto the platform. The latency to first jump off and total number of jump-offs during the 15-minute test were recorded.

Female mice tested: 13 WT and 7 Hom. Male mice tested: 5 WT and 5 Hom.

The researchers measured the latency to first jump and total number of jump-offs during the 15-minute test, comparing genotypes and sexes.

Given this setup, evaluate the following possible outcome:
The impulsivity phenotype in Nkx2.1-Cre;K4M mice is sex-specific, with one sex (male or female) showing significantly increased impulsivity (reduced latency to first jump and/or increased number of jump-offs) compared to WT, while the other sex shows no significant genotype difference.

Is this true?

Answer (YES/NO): YES